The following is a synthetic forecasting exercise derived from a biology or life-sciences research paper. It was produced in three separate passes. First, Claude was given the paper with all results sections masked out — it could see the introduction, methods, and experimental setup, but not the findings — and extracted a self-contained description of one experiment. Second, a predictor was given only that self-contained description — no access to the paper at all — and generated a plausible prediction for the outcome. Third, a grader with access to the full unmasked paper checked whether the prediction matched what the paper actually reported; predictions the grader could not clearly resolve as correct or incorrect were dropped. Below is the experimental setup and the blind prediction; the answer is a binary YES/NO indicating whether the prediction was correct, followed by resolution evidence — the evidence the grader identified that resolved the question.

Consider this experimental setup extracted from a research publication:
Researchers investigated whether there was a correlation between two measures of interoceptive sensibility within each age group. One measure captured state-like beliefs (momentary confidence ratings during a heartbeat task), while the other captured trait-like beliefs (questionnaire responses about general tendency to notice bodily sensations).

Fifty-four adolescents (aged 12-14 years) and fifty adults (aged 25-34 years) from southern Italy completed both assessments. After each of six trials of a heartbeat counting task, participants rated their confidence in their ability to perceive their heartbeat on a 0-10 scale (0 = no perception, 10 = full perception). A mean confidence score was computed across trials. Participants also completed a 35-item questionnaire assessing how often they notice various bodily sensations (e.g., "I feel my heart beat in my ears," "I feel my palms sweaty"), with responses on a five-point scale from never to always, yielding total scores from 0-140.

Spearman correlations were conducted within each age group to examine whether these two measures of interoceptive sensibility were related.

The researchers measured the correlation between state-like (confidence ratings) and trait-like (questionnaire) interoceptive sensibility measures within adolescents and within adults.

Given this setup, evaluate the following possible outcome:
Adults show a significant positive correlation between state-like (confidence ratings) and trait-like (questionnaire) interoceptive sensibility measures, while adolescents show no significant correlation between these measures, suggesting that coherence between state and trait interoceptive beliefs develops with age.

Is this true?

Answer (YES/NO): NO